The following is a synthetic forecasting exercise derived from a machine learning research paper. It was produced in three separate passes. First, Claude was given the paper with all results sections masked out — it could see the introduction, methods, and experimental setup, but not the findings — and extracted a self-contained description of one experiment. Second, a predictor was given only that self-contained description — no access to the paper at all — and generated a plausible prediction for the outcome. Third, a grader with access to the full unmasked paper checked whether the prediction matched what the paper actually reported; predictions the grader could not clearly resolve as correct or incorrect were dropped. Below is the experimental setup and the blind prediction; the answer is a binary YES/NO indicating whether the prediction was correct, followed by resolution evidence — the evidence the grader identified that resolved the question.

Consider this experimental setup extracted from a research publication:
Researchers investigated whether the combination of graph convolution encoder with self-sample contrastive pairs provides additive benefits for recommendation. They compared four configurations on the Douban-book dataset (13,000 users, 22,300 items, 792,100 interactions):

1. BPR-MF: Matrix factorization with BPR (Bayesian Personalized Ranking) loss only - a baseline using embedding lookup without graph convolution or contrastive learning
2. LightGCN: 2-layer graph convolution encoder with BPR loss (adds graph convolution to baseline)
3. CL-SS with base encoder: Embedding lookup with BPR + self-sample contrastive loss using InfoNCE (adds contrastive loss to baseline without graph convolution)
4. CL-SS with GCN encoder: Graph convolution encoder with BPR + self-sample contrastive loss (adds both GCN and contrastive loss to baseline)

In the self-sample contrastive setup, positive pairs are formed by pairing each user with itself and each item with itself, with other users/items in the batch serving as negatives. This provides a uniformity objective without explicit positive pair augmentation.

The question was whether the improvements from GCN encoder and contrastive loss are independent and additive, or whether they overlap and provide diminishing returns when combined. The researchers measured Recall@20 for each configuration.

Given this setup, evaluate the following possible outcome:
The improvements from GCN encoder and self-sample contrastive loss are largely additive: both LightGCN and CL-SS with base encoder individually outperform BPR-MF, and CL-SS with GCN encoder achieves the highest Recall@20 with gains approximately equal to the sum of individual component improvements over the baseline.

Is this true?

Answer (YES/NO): NO